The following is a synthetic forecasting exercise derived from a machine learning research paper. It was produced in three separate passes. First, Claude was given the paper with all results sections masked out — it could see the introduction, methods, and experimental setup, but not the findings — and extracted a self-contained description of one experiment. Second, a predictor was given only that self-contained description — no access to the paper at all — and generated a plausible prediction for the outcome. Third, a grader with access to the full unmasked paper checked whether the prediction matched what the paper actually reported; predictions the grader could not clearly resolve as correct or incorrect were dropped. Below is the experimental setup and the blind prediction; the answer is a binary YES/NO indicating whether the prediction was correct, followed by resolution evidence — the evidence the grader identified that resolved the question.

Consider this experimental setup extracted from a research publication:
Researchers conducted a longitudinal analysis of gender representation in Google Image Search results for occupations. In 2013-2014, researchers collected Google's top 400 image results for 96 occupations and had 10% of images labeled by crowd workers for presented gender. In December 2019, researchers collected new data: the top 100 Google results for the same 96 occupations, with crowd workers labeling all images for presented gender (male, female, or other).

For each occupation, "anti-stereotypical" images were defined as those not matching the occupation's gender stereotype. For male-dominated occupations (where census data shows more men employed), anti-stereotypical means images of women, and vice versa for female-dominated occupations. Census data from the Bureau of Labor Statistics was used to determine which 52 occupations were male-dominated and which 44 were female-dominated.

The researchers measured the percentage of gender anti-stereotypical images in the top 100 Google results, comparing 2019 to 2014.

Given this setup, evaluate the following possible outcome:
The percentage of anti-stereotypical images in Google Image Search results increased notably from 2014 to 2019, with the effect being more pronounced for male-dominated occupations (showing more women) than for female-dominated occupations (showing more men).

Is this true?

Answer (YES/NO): NO